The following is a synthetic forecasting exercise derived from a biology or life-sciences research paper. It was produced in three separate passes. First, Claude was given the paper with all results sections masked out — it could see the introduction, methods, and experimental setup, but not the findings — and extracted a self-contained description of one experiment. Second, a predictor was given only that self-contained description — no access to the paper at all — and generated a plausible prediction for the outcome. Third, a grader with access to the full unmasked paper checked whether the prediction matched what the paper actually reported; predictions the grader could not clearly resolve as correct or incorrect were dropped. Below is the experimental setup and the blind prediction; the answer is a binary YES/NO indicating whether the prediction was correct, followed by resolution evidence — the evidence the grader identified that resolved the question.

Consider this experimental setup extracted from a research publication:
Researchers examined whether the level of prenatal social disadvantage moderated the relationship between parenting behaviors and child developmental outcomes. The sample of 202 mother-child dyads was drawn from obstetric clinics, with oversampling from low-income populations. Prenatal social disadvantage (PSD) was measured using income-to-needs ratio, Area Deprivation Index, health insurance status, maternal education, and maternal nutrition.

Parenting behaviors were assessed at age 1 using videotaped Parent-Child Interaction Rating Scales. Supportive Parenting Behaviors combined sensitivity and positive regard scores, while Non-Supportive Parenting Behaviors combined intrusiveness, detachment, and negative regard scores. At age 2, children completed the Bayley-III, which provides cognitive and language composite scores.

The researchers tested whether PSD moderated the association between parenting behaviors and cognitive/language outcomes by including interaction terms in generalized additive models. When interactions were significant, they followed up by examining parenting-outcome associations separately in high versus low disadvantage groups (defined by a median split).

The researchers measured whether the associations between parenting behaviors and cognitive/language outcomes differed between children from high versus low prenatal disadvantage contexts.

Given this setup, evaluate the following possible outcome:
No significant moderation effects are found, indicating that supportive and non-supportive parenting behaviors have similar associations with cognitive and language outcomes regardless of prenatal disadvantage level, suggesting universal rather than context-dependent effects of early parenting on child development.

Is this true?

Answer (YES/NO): NO